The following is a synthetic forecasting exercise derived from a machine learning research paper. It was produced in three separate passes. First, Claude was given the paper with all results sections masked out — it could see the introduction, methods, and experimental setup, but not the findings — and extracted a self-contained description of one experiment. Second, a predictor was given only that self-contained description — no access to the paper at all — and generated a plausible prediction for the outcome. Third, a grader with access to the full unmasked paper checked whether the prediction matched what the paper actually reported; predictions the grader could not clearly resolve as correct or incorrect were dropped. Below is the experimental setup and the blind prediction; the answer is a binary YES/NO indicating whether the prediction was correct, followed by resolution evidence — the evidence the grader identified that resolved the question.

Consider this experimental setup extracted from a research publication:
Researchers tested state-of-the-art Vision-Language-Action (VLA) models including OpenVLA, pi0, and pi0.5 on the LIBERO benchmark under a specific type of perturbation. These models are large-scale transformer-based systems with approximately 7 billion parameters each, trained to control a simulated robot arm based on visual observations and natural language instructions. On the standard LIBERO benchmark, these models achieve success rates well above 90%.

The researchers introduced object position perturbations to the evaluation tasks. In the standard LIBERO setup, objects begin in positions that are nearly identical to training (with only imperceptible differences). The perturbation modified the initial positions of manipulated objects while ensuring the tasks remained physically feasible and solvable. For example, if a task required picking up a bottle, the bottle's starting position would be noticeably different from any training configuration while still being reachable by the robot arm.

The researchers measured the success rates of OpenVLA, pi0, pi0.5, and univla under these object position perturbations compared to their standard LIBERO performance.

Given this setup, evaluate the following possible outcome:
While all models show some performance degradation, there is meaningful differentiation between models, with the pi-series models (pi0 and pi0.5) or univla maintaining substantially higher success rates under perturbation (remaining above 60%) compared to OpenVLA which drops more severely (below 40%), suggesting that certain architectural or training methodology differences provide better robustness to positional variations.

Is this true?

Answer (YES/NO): NO